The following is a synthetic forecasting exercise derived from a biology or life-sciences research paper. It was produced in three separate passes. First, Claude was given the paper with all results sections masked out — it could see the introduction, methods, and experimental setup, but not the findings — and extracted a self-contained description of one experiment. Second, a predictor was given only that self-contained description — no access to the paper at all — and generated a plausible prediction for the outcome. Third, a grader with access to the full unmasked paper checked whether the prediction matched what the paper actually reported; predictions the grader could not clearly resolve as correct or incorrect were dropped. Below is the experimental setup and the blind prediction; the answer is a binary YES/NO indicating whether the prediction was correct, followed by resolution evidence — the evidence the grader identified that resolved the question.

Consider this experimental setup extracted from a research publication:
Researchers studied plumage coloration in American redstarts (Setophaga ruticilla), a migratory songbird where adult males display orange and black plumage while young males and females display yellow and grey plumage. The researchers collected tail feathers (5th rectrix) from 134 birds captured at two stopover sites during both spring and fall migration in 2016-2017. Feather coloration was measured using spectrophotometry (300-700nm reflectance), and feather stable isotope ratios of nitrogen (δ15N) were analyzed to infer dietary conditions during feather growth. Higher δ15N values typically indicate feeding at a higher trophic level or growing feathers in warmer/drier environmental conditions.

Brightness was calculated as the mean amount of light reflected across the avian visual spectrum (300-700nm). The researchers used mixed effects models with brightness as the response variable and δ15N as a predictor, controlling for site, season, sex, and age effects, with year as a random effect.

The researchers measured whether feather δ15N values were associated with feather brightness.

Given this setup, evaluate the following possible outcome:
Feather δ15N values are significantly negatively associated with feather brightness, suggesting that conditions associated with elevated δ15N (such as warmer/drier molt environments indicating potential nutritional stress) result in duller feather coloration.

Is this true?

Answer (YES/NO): NO